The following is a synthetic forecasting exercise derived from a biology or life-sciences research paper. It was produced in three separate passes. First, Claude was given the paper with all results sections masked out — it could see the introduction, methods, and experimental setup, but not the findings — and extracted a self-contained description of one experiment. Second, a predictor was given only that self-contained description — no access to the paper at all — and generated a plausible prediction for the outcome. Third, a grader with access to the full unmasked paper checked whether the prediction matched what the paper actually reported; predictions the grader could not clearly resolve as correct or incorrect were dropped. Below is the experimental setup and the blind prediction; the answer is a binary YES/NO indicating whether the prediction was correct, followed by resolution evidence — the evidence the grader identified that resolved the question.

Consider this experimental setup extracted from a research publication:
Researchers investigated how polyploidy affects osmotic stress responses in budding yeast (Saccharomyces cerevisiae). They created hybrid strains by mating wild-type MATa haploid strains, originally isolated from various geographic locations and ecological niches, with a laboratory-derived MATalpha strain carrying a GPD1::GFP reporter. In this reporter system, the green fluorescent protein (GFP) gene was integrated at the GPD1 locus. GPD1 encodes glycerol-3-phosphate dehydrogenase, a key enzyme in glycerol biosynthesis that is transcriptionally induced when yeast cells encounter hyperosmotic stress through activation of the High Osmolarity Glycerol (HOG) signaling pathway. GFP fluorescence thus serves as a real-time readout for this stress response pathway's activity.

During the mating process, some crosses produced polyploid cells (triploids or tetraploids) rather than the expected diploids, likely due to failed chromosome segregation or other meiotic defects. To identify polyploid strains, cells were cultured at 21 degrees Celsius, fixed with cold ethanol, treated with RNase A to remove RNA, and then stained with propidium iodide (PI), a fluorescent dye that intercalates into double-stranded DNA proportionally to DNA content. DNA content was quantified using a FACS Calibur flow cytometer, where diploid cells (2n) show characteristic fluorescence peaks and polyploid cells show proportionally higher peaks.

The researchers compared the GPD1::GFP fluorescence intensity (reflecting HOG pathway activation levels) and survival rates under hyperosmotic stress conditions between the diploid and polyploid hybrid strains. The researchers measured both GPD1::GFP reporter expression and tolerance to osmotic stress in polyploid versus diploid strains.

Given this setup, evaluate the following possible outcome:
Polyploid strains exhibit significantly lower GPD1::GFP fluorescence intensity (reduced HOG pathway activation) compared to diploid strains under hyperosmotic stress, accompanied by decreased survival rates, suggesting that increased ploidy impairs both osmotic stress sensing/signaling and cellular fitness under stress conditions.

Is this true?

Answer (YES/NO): NO